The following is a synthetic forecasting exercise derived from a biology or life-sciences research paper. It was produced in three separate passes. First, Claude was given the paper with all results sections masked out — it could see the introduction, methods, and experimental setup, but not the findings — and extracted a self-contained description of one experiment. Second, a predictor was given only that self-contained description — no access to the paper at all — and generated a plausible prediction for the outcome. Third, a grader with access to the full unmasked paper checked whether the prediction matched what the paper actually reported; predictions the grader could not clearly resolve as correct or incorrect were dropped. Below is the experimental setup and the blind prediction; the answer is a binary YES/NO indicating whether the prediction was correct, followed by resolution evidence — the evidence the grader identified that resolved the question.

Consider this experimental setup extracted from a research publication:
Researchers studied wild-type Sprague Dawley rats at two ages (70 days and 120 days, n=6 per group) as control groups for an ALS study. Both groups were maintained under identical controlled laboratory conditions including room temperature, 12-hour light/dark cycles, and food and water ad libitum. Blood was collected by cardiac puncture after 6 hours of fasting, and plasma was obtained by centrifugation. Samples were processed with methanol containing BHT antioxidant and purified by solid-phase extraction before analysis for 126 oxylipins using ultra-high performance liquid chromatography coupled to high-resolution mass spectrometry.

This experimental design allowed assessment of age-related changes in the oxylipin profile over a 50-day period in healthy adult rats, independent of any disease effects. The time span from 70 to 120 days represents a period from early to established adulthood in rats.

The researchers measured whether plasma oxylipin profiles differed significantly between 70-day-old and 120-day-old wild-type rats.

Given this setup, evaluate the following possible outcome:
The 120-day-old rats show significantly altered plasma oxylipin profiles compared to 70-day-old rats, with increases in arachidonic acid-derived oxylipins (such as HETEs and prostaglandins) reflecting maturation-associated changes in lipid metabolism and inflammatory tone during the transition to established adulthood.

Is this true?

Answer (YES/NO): NO